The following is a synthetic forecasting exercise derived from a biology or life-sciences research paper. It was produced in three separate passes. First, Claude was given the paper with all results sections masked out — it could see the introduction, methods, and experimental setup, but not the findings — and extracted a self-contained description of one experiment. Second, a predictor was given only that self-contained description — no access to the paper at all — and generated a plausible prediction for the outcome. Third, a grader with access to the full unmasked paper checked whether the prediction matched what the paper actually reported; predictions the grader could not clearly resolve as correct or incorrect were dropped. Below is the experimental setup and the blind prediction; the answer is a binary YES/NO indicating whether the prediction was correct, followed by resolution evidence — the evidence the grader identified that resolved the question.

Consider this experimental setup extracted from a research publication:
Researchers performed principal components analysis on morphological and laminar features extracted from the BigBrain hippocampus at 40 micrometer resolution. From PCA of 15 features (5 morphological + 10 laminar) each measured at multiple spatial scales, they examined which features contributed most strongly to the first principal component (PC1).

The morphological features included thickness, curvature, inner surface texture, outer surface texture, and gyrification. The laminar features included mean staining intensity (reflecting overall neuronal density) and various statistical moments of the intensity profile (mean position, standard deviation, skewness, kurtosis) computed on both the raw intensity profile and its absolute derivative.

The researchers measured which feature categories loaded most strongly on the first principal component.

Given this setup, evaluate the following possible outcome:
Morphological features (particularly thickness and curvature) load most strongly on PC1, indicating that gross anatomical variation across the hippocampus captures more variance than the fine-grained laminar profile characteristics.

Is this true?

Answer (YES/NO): NO